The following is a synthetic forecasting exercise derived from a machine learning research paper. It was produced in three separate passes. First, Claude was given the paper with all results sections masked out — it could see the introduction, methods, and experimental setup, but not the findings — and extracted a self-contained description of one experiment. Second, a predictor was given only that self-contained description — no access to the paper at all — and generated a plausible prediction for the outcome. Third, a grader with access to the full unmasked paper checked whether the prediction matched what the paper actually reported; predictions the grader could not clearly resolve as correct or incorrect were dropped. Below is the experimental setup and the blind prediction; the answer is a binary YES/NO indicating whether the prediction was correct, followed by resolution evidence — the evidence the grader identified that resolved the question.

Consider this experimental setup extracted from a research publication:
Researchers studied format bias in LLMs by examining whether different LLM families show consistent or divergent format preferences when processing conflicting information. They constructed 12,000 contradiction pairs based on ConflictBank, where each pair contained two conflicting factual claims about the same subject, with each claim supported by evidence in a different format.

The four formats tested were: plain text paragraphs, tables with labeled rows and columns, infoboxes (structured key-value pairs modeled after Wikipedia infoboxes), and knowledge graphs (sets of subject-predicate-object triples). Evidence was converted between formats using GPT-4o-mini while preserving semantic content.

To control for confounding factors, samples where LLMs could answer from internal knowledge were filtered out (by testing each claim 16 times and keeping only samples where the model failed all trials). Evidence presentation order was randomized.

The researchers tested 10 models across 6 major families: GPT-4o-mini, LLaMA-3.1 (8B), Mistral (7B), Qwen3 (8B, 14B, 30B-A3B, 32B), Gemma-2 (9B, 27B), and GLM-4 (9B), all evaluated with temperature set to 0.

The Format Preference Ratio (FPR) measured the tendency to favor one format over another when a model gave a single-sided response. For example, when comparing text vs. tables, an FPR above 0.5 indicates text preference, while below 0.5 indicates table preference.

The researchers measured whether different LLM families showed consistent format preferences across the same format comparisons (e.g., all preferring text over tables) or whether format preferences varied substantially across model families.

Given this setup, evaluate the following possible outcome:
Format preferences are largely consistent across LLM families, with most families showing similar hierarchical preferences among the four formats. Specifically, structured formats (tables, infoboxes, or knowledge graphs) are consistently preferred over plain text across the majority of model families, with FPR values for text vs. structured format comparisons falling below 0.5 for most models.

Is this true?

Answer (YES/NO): NO